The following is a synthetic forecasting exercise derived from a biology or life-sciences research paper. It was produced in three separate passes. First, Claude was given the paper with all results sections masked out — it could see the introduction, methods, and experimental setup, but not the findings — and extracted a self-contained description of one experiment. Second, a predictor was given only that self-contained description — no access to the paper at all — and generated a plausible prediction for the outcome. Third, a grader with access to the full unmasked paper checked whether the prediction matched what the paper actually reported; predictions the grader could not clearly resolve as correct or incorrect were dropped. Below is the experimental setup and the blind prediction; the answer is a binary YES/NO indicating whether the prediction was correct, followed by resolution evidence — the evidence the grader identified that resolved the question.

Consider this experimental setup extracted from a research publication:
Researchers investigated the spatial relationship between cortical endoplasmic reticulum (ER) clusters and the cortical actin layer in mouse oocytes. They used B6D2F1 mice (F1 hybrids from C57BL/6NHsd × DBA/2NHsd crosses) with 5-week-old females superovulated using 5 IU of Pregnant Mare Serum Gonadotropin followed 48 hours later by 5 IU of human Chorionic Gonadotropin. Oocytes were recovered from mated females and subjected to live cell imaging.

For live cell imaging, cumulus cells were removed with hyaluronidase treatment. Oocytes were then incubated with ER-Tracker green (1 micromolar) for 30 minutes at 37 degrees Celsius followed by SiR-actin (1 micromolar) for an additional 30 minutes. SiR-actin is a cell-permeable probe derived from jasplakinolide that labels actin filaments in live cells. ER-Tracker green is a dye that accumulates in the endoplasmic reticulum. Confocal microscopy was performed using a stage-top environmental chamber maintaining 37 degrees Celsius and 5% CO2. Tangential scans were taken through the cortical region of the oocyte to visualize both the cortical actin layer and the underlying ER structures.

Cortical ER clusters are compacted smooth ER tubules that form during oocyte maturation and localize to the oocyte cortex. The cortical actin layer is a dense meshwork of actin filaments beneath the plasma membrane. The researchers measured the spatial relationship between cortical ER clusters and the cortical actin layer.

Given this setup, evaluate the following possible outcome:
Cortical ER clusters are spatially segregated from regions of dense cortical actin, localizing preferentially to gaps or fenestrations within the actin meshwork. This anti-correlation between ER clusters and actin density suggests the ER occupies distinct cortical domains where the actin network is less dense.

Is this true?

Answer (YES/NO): YES